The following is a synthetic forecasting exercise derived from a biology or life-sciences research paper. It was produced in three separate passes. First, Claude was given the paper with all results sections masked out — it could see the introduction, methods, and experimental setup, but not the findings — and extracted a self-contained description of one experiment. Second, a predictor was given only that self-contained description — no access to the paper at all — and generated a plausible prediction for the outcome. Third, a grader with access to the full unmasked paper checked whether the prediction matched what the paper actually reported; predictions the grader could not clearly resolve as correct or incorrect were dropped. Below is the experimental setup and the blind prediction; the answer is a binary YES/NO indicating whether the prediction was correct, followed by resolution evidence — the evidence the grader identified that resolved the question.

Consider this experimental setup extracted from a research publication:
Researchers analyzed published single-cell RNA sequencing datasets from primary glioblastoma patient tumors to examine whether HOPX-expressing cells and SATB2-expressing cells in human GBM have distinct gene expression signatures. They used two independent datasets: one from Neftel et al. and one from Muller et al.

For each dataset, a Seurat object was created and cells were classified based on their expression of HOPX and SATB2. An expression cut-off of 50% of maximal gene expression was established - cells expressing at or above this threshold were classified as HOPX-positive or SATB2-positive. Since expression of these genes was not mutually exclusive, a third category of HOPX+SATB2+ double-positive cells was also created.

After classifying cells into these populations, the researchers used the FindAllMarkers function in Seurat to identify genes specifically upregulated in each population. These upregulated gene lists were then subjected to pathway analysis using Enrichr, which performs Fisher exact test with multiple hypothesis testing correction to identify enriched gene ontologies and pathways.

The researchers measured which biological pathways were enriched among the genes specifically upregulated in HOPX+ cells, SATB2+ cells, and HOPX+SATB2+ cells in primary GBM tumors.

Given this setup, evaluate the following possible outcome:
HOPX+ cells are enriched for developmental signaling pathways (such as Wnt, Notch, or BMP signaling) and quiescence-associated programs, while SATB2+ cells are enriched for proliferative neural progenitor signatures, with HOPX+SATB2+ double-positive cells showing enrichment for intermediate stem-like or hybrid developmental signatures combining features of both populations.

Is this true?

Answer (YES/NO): NO